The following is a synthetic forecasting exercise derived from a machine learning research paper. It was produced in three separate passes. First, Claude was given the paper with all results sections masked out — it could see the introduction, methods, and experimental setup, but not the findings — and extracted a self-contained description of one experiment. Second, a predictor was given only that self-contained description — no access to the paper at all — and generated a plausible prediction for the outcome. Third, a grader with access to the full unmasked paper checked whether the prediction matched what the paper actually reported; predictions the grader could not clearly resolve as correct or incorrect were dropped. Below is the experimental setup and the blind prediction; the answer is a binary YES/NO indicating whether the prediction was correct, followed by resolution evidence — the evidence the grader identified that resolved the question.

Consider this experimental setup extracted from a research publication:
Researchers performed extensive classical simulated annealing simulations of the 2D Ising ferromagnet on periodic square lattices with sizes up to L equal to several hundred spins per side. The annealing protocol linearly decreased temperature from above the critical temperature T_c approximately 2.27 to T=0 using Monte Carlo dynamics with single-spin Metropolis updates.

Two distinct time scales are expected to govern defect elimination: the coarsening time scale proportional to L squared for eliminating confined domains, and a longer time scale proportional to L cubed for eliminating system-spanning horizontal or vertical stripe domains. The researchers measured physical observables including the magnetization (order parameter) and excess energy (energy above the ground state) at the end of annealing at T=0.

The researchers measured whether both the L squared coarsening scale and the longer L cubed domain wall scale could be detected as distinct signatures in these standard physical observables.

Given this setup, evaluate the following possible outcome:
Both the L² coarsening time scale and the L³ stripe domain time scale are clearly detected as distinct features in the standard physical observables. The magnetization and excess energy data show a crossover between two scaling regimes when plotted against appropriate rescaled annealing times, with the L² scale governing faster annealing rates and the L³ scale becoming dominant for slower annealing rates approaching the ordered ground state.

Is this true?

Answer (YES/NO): YES